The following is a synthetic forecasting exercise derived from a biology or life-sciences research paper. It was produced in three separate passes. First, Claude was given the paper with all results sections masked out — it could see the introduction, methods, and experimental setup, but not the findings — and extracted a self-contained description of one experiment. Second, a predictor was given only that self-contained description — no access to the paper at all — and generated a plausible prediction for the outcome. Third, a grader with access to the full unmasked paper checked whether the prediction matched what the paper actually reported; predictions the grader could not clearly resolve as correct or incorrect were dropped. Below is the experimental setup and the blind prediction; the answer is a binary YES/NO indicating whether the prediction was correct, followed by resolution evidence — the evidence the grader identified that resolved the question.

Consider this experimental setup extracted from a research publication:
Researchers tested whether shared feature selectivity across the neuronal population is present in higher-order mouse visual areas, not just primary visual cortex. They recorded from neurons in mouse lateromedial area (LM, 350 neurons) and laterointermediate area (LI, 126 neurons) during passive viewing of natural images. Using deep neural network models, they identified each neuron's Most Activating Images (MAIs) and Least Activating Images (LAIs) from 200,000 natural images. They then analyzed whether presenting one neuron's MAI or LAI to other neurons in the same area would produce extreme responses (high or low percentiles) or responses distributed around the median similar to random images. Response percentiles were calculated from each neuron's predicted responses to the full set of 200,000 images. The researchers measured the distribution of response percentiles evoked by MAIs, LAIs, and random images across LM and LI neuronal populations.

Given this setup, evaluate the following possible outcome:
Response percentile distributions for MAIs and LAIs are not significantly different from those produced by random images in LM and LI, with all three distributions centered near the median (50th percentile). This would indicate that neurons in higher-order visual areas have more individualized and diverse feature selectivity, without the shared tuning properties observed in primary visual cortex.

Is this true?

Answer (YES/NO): NO